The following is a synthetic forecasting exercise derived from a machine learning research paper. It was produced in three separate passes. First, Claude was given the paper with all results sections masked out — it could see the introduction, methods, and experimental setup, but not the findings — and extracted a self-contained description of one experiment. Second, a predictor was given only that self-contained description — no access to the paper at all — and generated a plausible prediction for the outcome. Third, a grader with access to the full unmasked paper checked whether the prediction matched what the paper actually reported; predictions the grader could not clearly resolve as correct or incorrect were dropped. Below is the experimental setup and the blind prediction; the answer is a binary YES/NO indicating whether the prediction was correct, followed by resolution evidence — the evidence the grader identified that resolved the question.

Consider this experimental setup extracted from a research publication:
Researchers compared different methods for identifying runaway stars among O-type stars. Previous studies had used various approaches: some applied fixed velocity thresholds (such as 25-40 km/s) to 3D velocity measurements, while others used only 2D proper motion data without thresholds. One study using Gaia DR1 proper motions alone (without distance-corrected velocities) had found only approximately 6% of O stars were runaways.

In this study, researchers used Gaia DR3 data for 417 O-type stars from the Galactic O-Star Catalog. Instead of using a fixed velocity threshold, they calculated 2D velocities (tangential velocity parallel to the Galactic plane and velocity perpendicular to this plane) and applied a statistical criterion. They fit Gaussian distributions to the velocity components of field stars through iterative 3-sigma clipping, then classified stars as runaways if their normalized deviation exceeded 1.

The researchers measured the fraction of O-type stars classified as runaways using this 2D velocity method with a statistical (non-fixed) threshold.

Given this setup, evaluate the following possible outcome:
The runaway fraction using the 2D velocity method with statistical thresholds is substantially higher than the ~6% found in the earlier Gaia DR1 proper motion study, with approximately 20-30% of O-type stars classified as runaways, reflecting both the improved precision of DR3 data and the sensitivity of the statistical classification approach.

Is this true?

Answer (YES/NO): YES